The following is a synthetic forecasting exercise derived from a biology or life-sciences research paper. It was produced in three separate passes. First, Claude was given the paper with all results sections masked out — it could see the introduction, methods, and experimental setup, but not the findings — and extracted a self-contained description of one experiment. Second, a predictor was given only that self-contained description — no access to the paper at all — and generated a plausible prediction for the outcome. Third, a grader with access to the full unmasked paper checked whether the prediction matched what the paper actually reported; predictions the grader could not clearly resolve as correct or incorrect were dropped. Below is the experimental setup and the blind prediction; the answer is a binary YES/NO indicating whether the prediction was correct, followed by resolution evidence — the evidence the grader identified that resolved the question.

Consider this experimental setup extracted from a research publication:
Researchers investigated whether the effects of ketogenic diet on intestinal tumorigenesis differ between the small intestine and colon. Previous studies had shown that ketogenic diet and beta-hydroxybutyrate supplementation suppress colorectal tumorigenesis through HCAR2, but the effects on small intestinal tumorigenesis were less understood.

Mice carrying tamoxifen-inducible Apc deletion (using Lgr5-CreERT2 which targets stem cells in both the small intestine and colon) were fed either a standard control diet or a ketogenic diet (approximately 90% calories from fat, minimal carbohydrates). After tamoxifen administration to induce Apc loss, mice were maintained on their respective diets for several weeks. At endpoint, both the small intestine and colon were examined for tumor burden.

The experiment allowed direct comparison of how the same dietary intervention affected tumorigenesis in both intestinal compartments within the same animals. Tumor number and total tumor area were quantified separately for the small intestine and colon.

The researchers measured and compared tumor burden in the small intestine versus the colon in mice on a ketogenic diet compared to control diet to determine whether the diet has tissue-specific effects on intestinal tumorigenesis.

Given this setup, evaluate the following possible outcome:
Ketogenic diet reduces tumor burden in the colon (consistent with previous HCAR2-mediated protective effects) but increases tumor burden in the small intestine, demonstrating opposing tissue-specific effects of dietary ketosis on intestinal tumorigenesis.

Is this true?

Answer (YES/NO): YES